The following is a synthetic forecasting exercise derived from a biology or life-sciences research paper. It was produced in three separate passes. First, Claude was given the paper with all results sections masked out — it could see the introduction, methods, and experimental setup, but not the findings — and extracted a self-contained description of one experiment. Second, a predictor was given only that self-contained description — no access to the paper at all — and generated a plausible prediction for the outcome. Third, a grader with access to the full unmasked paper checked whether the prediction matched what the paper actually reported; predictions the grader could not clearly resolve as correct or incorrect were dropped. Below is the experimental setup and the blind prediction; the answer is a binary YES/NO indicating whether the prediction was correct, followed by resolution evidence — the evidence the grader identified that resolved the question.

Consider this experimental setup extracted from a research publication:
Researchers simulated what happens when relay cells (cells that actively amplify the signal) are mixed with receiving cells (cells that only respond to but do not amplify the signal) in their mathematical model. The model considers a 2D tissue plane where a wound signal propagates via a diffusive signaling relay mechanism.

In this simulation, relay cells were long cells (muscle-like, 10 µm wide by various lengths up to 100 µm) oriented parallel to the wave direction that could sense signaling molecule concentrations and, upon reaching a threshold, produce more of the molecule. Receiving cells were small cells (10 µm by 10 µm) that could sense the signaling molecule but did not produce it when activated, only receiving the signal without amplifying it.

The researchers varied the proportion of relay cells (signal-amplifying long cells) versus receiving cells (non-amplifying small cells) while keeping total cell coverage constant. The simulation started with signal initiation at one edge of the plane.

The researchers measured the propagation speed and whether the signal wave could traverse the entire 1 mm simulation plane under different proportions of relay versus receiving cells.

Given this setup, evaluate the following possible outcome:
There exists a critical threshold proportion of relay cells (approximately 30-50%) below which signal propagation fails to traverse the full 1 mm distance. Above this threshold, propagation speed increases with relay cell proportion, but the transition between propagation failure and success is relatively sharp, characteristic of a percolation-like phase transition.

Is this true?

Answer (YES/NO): NO